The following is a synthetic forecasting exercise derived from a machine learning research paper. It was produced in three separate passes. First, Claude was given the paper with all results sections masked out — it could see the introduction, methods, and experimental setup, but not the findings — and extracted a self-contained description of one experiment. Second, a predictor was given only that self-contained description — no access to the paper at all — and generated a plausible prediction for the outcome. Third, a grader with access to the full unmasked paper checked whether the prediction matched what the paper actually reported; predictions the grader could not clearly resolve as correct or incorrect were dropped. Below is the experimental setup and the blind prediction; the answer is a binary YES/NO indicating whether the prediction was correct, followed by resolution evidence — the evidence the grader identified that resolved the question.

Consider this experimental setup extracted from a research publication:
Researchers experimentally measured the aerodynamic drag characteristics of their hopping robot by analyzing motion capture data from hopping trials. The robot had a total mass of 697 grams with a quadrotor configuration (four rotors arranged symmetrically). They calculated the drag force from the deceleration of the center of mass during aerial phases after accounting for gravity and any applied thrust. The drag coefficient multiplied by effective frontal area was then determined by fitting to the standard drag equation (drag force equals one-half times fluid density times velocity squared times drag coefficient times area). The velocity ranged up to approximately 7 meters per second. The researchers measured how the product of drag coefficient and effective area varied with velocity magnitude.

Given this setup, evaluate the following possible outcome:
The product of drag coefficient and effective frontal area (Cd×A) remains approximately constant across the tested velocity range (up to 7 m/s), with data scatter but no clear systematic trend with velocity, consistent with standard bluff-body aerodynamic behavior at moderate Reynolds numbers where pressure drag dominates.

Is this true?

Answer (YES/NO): NO